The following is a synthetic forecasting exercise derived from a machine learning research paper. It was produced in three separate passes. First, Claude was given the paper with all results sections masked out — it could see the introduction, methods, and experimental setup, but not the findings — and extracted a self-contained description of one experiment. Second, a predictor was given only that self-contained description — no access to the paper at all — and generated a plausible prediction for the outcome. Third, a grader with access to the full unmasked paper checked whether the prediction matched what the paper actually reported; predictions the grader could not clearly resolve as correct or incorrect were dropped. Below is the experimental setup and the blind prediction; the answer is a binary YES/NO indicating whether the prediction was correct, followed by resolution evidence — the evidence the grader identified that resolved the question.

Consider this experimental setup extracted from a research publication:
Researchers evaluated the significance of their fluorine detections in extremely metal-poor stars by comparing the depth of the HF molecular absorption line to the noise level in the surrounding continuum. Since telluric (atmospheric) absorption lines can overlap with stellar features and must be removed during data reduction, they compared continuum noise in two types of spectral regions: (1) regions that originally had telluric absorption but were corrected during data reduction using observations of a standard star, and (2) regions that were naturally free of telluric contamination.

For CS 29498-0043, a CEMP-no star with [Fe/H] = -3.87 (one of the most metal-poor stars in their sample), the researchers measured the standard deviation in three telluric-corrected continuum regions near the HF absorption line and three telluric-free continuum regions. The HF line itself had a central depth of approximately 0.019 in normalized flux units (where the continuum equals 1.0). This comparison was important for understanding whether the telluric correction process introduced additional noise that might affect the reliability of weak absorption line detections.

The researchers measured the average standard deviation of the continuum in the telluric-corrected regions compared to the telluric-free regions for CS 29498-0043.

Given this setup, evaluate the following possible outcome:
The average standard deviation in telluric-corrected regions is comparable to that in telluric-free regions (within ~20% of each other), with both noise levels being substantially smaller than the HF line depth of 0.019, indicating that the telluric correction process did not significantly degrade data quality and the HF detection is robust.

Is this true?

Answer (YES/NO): NO